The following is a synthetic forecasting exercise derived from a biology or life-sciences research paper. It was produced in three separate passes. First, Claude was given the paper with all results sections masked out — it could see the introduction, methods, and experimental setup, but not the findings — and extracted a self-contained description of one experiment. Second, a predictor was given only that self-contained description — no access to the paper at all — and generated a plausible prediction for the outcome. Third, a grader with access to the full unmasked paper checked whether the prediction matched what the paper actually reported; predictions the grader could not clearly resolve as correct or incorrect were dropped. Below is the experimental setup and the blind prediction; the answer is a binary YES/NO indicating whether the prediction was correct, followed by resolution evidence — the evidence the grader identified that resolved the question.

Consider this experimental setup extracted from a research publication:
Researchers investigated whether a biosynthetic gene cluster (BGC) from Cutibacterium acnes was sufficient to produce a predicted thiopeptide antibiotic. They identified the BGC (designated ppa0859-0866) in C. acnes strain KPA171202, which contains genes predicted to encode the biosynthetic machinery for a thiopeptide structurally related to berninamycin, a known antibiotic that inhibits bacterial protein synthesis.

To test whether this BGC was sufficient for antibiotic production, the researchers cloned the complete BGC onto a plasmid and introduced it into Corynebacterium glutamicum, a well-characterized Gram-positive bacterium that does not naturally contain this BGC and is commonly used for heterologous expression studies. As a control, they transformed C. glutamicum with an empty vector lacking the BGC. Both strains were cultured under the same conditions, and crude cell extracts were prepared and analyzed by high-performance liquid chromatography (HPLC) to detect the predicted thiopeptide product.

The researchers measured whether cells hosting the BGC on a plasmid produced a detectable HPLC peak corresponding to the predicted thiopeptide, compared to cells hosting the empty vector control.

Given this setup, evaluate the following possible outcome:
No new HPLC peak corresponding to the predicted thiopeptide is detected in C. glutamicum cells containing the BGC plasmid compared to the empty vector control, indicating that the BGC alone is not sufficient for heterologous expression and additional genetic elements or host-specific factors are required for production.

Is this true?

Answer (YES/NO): NO